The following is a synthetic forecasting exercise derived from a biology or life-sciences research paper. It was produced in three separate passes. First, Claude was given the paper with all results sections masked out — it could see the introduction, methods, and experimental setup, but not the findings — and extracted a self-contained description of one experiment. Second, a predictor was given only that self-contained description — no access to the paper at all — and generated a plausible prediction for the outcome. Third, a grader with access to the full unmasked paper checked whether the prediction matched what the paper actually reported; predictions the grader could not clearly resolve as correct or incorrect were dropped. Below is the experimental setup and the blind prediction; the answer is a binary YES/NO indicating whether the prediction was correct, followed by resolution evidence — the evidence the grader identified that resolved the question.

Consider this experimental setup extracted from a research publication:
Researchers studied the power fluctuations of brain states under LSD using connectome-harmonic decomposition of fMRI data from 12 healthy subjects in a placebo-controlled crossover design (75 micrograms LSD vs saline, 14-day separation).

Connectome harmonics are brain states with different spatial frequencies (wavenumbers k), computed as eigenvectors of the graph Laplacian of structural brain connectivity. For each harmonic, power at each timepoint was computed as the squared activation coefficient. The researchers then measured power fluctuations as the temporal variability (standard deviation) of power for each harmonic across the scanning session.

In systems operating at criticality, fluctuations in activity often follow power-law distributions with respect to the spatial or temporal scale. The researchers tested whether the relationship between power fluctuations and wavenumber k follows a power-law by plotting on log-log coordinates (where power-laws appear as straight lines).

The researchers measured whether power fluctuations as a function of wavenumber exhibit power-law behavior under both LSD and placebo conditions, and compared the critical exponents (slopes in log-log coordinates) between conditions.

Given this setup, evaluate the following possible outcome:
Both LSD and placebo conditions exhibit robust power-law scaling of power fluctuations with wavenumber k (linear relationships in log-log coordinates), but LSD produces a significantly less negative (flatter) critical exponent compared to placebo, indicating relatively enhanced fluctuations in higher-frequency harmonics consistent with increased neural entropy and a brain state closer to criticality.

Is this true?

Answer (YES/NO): YES